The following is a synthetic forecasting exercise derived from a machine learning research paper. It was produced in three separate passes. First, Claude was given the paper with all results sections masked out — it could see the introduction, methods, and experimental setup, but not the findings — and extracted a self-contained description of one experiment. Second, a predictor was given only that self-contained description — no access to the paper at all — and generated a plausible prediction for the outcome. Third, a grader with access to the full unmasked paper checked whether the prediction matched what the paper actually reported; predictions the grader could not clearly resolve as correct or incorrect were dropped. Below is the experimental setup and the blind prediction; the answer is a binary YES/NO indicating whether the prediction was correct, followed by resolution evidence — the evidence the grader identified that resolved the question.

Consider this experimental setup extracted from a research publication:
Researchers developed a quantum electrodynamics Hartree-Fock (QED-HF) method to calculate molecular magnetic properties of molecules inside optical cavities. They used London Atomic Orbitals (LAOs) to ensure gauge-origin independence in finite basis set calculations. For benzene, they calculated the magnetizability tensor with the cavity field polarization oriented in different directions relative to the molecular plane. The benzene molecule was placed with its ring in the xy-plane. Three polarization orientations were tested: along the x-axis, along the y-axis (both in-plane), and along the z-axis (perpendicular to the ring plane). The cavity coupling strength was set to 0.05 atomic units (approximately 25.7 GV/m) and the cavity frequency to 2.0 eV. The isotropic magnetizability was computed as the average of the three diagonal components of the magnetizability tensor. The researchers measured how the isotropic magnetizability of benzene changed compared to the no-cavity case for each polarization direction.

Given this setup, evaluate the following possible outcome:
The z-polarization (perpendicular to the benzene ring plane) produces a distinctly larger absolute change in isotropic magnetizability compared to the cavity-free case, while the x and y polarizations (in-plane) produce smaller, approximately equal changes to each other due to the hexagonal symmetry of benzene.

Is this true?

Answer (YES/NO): YES